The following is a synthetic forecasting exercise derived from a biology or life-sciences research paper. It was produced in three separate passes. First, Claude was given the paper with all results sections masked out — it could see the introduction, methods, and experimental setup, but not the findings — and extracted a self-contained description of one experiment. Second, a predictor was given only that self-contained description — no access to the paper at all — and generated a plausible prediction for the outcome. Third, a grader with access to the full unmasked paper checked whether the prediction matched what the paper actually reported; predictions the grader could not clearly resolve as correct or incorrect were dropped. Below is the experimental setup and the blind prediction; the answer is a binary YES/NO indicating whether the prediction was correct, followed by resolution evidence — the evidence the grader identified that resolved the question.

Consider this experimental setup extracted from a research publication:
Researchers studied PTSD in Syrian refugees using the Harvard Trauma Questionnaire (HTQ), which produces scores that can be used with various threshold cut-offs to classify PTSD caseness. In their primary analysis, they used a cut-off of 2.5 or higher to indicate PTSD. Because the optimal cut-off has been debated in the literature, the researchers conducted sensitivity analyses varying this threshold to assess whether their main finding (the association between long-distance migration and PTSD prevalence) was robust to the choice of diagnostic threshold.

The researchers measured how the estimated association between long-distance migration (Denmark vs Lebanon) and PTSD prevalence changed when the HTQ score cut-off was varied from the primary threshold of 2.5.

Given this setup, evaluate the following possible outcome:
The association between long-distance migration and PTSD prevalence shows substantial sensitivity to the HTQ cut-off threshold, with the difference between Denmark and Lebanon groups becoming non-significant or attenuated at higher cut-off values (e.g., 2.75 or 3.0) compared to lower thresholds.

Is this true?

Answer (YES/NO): NO